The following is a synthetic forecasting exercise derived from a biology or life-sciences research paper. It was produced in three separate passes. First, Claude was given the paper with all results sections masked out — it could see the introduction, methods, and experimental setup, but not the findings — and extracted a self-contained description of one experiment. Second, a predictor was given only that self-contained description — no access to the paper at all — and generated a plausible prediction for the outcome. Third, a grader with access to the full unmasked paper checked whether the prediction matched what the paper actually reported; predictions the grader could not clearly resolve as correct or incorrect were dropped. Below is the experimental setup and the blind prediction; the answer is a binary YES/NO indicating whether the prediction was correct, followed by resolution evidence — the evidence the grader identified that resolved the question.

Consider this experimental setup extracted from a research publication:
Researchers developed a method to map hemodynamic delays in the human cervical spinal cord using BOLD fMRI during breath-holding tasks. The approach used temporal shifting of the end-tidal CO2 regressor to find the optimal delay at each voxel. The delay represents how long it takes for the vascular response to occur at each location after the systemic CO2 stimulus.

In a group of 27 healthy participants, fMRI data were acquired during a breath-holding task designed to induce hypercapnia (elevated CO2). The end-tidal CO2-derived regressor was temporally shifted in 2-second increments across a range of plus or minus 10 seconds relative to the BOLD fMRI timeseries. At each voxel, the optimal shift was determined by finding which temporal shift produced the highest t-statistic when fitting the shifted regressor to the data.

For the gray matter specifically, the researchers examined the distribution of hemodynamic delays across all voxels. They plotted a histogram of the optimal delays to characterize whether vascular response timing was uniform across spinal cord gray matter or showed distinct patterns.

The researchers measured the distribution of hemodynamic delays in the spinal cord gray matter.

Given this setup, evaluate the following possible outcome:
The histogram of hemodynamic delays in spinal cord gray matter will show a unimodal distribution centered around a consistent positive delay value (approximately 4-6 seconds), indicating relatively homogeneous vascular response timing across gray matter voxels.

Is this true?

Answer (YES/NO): NO